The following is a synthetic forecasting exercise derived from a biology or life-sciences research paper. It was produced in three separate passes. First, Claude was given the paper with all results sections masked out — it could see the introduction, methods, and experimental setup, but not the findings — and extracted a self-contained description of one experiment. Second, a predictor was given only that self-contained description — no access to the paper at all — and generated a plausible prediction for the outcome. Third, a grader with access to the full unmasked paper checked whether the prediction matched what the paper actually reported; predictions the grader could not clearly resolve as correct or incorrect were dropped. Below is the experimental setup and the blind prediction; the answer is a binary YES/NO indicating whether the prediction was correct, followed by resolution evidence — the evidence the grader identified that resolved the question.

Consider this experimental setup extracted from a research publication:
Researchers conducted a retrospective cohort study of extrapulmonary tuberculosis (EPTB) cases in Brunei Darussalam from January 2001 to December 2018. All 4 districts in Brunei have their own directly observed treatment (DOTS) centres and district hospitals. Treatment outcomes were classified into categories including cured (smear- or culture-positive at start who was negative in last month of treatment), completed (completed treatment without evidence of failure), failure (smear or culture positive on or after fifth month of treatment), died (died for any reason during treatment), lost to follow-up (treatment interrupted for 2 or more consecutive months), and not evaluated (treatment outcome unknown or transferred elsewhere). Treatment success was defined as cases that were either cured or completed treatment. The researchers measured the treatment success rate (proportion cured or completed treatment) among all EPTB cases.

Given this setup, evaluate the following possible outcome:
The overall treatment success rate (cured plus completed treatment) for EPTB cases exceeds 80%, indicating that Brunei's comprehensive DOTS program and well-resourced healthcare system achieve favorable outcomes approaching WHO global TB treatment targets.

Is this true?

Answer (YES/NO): NO